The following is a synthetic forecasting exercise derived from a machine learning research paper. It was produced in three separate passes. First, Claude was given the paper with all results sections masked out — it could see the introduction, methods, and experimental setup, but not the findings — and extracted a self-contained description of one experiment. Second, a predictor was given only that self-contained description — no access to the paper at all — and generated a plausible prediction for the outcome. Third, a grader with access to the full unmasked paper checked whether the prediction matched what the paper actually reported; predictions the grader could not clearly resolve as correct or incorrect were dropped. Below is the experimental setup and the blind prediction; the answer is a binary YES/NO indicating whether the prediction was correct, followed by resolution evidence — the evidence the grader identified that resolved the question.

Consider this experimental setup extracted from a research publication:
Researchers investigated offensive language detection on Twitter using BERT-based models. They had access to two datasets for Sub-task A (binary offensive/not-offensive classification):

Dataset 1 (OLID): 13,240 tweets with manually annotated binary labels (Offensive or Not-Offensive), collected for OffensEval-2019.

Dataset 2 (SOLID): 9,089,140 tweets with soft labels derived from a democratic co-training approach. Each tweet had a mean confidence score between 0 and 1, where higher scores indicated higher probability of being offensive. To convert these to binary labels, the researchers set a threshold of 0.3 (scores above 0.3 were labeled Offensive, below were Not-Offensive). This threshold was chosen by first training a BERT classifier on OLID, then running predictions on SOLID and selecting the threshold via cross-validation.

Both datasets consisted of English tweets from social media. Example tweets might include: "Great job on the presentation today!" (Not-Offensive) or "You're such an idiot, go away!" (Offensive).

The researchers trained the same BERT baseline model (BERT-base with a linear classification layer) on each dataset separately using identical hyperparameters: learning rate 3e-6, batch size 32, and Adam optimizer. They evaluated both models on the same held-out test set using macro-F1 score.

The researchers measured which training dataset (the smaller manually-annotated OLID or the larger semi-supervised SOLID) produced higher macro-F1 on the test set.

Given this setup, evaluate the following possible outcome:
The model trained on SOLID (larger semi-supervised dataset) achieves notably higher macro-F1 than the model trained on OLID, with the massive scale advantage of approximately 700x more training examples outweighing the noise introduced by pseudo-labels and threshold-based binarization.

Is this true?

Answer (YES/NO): NO